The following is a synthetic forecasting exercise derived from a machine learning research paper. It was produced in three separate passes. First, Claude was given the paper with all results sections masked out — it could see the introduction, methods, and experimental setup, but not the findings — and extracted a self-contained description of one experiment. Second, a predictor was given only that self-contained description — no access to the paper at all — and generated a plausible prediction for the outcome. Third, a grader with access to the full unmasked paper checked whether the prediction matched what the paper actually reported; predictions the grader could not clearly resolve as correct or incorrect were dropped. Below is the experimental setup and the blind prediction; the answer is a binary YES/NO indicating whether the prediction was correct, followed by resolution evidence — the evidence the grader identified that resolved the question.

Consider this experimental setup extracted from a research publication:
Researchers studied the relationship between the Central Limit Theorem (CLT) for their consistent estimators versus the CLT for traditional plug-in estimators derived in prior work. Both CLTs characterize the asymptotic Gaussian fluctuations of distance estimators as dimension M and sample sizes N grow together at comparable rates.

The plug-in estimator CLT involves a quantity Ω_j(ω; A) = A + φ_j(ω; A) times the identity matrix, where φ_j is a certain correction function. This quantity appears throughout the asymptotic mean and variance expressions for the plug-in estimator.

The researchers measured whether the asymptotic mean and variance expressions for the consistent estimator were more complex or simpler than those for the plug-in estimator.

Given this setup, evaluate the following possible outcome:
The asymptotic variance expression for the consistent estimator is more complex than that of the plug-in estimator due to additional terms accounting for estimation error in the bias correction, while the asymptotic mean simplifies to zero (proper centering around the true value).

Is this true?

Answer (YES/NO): NO